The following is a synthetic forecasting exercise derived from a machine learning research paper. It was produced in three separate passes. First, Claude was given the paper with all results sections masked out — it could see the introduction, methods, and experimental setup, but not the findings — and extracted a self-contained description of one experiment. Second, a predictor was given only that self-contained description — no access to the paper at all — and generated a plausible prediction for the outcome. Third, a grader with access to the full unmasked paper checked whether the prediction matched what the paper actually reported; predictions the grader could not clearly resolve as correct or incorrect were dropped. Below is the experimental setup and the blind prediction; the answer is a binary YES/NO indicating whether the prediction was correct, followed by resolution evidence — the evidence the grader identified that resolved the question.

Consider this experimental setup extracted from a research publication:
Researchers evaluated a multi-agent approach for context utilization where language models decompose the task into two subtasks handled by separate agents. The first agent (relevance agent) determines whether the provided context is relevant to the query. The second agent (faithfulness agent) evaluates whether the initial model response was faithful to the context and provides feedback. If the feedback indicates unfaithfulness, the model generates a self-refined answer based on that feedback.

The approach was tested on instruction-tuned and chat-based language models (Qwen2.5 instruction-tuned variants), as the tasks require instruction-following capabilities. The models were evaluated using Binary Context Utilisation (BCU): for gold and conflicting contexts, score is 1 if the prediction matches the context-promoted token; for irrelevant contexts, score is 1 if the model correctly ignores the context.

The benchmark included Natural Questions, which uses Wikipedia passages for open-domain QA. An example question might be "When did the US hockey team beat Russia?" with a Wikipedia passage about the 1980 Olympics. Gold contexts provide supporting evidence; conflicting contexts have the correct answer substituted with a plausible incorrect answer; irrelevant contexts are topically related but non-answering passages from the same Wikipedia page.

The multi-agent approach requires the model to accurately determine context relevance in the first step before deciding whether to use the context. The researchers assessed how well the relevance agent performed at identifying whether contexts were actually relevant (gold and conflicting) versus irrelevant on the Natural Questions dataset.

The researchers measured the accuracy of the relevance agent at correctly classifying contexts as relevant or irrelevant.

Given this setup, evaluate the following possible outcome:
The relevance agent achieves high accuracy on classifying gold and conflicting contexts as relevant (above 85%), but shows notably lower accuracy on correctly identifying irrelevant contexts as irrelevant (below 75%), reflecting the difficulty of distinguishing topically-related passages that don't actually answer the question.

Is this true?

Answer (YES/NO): NO